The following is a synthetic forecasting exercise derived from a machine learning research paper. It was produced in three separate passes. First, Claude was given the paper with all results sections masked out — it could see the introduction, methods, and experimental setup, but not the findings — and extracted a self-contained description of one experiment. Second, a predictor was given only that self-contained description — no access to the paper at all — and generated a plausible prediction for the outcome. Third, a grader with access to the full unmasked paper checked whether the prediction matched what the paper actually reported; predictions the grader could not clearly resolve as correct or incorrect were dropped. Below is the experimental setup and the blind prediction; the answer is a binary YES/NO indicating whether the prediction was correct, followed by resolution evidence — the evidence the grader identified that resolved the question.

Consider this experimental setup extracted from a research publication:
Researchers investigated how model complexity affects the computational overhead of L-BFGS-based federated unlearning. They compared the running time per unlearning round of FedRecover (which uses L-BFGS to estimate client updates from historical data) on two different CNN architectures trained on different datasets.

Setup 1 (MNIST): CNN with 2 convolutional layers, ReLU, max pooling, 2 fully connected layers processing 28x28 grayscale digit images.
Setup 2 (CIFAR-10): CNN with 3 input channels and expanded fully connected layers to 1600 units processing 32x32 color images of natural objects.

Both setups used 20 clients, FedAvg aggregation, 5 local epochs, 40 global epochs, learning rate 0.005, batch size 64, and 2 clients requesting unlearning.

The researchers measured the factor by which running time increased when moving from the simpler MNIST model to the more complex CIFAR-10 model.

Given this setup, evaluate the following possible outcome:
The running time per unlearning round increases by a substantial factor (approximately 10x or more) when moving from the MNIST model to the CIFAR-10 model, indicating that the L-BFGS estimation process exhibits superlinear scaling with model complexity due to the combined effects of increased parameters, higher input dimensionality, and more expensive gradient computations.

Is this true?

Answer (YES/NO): YES